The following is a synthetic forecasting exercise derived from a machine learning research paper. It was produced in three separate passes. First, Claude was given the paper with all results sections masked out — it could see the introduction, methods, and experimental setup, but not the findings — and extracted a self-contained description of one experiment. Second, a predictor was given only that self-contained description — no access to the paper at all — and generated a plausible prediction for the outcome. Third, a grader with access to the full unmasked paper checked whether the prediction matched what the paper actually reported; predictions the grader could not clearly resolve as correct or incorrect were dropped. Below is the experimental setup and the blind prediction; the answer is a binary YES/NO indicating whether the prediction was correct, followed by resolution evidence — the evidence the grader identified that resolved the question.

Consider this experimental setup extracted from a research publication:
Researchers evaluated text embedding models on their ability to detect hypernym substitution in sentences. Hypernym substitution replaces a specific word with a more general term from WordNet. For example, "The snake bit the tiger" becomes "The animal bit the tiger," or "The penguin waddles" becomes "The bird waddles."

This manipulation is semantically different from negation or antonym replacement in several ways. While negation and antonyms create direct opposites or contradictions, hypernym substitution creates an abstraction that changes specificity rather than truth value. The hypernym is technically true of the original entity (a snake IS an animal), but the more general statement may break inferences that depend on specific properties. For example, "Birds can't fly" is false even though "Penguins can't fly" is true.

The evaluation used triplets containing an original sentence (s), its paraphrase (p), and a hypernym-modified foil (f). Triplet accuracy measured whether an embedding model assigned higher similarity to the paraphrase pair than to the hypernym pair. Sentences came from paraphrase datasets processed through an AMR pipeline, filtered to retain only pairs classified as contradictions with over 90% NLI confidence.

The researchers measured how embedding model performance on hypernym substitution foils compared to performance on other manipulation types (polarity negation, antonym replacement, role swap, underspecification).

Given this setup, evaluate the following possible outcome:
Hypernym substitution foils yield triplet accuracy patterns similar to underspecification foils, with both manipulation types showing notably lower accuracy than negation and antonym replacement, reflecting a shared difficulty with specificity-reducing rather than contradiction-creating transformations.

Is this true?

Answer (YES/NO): NO